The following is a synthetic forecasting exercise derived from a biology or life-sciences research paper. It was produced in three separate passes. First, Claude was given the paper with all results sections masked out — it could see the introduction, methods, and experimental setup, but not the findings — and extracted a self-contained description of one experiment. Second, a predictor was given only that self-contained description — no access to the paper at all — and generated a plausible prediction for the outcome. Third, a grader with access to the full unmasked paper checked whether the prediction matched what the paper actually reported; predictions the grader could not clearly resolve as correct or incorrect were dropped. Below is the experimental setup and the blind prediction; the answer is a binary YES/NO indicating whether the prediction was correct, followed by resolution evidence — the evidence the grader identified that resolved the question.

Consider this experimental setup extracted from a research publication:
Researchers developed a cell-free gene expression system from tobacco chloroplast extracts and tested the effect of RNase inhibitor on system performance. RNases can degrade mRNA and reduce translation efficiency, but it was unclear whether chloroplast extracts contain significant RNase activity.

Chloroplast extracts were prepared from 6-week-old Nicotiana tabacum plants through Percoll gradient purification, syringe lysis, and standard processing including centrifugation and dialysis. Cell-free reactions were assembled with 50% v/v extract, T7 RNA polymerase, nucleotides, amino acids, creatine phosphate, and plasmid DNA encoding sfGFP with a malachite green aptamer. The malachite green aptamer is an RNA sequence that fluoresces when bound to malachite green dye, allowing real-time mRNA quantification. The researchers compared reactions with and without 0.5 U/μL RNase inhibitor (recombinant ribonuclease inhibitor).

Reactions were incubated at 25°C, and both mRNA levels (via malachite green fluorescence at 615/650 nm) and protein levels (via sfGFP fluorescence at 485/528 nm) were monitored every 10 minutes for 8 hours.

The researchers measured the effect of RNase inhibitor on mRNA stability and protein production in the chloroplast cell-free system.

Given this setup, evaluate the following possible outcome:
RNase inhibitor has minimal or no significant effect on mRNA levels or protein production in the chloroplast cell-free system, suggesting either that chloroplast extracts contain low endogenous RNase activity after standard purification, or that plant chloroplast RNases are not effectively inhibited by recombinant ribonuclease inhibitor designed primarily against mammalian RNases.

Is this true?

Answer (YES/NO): NO